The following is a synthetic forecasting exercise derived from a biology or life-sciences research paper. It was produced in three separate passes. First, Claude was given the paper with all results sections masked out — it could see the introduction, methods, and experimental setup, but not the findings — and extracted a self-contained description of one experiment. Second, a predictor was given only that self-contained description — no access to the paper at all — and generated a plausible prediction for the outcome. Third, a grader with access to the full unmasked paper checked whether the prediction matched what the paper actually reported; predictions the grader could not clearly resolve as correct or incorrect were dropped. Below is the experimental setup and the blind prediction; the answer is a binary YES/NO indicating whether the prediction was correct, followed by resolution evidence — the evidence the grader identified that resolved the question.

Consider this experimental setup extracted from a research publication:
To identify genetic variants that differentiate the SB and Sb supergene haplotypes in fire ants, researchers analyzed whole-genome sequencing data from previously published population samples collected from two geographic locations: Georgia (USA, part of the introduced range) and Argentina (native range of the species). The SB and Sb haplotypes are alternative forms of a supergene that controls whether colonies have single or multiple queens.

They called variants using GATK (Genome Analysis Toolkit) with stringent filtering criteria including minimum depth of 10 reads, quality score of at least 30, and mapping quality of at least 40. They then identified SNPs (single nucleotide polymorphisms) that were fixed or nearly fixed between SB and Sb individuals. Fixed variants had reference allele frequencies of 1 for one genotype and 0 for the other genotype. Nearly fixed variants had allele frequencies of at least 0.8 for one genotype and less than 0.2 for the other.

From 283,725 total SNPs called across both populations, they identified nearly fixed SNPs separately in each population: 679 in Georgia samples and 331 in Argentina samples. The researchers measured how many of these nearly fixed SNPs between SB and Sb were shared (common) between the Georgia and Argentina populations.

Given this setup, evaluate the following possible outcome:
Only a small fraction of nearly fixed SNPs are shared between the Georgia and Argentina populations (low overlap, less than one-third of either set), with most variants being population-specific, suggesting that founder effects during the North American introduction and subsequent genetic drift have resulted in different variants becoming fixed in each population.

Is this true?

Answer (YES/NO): NO